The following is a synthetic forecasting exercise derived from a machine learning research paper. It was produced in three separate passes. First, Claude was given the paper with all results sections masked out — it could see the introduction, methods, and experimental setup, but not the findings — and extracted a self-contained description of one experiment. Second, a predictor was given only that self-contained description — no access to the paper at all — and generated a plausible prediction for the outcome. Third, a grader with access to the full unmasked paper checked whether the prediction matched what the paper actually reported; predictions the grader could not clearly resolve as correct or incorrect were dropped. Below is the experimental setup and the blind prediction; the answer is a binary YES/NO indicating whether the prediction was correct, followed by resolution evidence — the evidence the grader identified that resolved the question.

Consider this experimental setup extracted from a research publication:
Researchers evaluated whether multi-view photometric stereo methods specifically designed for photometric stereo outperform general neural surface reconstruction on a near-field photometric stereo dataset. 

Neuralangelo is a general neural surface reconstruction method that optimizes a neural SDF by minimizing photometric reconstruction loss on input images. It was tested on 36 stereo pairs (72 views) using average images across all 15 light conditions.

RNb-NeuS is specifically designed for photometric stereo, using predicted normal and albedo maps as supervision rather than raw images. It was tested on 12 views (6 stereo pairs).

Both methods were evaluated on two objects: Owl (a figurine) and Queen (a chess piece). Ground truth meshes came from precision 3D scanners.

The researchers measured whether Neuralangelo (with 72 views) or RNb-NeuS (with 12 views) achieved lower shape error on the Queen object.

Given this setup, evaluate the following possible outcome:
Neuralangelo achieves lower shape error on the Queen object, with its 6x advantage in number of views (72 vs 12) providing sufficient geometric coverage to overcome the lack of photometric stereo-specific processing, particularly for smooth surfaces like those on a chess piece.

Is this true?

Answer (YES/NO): NO